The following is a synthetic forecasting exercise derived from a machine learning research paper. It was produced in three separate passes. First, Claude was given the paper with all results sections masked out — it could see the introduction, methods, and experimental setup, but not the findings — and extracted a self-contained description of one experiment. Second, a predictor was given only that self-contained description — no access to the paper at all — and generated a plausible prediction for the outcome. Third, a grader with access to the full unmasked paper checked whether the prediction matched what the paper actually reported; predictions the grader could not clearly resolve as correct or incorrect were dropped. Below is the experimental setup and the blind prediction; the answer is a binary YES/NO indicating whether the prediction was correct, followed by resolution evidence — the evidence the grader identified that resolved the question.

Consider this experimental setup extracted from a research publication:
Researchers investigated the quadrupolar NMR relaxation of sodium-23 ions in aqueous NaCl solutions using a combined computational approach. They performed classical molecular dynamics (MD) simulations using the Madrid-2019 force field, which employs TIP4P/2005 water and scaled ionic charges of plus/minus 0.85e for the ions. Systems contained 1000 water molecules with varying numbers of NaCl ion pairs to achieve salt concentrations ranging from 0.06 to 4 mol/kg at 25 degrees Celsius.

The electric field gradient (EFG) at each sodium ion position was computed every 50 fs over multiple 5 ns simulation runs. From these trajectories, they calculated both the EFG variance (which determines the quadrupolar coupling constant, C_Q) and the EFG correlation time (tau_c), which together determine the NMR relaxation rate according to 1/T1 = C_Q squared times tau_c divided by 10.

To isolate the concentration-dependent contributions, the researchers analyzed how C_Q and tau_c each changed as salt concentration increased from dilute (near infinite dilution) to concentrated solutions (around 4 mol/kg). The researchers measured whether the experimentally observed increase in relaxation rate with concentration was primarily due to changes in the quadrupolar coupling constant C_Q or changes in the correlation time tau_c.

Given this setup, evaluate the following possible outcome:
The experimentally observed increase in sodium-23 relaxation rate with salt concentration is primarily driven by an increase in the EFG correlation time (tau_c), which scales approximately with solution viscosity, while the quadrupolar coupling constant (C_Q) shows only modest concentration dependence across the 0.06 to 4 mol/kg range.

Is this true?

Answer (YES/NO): YES